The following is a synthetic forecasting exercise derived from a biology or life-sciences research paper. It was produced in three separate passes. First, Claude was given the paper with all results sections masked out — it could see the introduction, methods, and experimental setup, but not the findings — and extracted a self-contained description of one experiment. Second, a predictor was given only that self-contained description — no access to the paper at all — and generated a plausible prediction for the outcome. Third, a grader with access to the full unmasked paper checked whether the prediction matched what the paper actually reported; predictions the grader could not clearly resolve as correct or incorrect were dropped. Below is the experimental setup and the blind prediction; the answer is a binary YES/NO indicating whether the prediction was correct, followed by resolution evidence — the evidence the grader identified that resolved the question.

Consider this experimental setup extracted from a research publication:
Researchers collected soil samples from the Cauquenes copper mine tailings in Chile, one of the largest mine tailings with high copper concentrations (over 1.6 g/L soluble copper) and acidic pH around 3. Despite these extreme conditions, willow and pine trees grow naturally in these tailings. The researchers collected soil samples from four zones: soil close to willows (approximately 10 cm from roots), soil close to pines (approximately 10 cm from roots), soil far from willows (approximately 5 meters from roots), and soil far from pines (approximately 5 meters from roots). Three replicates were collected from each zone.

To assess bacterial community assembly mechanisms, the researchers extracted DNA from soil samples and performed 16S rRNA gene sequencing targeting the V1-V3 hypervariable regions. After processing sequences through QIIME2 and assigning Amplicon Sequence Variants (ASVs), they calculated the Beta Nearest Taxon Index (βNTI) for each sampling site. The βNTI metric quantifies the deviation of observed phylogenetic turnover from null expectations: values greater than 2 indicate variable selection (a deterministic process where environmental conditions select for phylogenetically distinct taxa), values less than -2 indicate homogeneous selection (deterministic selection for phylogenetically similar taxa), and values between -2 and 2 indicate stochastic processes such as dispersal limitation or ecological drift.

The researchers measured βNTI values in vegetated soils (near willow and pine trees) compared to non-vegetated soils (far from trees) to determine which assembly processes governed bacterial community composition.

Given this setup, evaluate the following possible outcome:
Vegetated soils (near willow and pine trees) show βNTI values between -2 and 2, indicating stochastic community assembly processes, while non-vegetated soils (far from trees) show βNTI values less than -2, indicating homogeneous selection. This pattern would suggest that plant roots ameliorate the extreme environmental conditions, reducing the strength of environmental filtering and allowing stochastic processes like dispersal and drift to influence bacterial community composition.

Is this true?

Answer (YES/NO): NO